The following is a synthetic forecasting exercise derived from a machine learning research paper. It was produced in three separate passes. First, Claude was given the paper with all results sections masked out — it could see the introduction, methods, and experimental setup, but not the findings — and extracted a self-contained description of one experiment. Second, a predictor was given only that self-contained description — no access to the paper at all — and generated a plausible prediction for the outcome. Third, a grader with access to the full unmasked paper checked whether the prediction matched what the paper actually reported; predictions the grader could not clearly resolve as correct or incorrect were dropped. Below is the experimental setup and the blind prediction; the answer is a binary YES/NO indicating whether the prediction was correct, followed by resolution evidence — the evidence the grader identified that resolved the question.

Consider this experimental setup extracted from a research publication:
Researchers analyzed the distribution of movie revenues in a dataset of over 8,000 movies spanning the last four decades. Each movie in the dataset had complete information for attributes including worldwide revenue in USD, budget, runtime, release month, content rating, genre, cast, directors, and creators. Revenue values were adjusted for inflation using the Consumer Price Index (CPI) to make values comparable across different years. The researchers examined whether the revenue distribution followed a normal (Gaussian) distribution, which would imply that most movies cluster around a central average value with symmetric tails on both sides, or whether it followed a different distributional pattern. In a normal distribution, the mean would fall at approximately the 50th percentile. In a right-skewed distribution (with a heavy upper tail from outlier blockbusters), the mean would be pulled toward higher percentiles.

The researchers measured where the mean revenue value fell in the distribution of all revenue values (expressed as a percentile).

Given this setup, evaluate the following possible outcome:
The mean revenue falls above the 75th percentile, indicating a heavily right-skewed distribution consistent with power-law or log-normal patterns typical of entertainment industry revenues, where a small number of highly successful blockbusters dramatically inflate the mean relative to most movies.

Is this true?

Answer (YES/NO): YES